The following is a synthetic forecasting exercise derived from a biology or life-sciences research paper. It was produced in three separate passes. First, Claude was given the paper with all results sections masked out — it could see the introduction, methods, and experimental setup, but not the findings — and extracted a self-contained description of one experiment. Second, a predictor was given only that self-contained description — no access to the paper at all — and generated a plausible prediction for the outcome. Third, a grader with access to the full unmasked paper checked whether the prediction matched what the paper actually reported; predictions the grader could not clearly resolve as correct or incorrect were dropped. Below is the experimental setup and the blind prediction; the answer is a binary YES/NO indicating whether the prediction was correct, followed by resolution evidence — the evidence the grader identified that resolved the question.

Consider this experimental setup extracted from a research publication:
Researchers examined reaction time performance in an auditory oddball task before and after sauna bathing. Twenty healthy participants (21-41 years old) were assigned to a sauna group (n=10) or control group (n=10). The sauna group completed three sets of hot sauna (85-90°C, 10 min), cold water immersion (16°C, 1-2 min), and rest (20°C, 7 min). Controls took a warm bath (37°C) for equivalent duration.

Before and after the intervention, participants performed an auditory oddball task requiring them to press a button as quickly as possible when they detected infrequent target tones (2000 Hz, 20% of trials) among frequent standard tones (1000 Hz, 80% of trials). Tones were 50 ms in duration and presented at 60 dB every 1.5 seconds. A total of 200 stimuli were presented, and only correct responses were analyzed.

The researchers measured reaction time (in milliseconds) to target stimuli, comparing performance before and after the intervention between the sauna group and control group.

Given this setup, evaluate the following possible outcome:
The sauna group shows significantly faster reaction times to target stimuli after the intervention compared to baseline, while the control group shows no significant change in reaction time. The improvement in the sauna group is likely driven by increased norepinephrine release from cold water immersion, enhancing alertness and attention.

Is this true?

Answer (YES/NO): YES